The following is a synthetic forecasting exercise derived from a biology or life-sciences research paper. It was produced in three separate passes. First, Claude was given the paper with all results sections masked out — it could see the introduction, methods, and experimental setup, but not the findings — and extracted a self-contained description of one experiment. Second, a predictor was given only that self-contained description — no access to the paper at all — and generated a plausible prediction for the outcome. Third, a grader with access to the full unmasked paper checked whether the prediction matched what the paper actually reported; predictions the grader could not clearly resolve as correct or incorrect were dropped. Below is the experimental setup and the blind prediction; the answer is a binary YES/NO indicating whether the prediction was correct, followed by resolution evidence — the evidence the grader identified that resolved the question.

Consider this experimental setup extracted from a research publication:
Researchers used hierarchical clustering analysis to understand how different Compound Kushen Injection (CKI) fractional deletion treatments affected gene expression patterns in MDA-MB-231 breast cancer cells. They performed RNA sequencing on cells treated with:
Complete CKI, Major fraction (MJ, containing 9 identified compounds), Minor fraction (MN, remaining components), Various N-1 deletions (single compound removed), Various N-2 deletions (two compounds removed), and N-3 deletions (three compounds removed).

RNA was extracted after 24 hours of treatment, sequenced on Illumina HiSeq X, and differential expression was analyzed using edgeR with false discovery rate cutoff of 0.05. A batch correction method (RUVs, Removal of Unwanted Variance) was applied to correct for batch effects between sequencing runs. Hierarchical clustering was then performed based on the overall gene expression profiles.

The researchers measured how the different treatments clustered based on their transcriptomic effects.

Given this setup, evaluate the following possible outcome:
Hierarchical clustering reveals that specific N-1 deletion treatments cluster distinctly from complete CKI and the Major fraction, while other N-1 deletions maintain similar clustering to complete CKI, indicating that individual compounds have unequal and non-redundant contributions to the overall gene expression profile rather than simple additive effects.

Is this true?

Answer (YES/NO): NO